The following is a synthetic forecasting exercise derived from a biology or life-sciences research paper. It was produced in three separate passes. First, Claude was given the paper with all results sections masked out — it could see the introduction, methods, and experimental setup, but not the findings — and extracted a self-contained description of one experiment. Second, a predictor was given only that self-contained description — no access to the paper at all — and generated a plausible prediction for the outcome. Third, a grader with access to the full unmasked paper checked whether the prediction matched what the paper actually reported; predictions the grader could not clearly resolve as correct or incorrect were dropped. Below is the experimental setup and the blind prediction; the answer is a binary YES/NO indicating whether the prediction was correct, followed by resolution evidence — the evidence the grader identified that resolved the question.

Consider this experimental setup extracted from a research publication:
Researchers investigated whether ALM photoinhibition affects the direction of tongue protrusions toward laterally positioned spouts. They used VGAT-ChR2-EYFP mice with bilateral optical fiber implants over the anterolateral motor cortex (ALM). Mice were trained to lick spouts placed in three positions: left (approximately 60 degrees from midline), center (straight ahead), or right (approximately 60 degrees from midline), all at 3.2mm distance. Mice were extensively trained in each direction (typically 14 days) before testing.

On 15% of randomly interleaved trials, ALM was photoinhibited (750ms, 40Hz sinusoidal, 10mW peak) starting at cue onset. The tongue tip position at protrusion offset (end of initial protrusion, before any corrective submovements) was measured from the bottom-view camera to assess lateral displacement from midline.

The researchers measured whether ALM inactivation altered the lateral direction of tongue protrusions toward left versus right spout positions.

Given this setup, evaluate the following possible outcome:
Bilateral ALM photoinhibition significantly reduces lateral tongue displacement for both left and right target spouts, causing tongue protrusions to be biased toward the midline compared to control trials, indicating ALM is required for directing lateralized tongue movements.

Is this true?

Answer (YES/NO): NO